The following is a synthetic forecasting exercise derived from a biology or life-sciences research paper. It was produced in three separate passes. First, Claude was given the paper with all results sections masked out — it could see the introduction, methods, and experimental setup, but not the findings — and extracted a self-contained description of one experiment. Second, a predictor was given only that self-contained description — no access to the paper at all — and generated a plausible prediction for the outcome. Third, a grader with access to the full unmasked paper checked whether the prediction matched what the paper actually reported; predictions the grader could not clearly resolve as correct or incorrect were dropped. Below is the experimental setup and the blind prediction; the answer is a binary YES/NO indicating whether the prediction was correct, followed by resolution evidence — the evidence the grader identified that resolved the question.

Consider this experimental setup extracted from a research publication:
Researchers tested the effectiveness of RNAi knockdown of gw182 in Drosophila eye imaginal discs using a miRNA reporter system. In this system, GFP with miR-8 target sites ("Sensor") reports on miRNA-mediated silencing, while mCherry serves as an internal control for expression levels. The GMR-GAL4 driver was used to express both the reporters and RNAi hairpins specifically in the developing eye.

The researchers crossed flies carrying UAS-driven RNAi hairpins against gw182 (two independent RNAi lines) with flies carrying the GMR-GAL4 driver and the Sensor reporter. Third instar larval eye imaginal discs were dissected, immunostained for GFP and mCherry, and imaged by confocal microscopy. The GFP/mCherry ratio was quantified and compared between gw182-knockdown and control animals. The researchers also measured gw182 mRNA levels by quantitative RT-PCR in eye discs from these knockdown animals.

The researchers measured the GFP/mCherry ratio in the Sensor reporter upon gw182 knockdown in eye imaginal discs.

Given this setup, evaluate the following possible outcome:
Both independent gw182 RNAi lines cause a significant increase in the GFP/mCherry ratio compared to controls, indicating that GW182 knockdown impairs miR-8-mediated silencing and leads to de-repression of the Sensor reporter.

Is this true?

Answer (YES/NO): NO